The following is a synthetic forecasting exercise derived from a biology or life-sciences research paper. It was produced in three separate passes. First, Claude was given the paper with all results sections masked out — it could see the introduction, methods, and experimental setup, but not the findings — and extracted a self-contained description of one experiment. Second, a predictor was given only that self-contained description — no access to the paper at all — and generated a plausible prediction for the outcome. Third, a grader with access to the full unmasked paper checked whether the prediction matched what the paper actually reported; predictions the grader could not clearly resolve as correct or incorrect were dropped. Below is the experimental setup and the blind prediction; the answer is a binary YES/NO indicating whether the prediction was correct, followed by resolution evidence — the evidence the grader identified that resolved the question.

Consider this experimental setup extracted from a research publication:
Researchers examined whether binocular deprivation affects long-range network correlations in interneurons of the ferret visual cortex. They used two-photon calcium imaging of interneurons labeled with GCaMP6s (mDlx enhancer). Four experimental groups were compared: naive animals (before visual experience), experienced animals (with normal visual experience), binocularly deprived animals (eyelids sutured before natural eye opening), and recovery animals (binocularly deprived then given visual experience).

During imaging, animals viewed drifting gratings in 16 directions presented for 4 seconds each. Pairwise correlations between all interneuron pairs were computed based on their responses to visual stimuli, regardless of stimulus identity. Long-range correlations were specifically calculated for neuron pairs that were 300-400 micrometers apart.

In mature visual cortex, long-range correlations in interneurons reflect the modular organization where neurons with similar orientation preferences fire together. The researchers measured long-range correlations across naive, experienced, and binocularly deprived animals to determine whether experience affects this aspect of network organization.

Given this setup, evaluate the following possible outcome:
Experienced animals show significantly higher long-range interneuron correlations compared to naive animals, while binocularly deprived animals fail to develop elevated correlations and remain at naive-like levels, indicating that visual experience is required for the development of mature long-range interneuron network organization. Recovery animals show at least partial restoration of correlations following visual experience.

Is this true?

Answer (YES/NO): NO